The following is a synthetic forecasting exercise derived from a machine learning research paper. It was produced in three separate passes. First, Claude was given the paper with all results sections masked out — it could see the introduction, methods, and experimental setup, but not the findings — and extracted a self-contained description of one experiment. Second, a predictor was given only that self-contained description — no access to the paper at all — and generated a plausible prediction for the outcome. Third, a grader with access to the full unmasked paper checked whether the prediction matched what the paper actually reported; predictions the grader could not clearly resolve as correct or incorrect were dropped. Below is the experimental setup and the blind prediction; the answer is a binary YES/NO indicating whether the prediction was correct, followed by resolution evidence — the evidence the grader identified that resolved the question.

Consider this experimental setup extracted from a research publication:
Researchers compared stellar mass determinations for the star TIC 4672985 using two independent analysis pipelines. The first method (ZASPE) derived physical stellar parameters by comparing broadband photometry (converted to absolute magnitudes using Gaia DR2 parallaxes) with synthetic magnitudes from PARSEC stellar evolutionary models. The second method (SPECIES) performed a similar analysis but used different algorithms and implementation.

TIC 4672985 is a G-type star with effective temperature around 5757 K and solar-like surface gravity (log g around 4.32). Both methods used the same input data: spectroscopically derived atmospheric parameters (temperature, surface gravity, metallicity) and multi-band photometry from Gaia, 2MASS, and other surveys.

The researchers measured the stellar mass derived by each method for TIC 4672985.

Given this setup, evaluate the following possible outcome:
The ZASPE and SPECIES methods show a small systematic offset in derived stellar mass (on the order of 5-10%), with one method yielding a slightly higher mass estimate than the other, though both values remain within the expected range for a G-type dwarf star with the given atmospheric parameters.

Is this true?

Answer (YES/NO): NO